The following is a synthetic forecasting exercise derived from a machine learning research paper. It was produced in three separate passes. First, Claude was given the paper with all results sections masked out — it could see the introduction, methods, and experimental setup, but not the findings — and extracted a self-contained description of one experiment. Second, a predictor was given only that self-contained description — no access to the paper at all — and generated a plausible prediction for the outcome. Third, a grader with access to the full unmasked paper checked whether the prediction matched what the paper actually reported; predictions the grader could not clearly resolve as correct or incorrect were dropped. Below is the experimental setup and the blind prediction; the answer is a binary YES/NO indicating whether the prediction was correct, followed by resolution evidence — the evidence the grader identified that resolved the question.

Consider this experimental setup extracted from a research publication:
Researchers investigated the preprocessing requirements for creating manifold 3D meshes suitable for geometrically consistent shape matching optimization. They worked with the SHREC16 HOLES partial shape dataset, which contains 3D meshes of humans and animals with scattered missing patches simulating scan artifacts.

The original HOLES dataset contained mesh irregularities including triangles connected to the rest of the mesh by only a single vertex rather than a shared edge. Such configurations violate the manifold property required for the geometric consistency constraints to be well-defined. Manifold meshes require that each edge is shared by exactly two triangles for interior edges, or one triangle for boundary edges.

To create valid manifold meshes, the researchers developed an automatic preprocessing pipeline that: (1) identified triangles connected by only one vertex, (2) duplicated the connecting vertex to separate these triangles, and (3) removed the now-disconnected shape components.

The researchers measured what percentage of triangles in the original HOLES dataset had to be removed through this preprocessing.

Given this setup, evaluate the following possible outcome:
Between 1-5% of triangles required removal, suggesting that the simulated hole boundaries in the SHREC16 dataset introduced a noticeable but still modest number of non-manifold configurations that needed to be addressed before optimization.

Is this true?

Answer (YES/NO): NO